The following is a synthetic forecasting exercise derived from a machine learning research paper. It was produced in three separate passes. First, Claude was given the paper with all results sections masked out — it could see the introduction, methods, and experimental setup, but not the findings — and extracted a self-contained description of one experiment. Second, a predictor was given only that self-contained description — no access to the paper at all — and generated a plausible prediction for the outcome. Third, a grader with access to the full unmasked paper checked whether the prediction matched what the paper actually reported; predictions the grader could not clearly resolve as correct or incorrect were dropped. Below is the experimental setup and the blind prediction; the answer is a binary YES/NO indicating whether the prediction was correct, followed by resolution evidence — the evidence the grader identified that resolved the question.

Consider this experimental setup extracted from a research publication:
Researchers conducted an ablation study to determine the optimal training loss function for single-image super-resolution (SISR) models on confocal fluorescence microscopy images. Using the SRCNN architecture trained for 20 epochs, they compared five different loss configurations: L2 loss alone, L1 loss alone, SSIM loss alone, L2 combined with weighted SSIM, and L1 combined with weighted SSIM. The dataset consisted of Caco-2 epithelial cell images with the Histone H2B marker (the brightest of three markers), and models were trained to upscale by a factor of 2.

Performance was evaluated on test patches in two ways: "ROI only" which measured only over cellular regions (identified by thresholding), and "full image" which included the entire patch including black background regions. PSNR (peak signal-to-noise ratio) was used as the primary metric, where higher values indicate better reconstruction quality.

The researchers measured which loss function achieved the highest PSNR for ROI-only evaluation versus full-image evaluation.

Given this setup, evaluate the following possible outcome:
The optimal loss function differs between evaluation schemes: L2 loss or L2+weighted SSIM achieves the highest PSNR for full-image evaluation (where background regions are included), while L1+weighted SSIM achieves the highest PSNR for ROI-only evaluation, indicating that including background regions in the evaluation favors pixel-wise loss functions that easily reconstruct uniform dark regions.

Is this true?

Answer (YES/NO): NO